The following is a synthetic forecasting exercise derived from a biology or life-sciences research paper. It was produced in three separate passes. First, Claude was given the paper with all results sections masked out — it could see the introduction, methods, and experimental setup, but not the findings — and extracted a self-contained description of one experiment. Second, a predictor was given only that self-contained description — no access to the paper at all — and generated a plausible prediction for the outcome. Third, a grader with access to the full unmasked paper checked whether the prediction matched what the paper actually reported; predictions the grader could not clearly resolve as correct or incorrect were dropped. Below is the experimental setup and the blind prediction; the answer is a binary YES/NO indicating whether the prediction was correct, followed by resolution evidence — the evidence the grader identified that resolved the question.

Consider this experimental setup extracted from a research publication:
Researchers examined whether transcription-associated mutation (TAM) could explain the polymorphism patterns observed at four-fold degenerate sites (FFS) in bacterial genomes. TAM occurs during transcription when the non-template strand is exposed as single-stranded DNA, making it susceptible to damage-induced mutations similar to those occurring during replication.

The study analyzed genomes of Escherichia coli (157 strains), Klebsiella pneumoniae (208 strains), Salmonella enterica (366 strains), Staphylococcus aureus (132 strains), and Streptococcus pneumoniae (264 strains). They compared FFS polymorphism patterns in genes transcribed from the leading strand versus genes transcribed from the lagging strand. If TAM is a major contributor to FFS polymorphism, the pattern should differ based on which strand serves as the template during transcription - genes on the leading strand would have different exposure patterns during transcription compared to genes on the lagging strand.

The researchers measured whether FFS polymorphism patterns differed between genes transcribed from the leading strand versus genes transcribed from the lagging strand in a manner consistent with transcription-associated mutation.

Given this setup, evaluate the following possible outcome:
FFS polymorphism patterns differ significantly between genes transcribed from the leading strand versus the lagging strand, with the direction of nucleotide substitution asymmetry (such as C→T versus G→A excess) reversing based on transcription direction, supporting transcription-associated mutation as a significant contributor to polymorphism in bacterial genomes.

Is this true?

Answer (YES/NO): NO